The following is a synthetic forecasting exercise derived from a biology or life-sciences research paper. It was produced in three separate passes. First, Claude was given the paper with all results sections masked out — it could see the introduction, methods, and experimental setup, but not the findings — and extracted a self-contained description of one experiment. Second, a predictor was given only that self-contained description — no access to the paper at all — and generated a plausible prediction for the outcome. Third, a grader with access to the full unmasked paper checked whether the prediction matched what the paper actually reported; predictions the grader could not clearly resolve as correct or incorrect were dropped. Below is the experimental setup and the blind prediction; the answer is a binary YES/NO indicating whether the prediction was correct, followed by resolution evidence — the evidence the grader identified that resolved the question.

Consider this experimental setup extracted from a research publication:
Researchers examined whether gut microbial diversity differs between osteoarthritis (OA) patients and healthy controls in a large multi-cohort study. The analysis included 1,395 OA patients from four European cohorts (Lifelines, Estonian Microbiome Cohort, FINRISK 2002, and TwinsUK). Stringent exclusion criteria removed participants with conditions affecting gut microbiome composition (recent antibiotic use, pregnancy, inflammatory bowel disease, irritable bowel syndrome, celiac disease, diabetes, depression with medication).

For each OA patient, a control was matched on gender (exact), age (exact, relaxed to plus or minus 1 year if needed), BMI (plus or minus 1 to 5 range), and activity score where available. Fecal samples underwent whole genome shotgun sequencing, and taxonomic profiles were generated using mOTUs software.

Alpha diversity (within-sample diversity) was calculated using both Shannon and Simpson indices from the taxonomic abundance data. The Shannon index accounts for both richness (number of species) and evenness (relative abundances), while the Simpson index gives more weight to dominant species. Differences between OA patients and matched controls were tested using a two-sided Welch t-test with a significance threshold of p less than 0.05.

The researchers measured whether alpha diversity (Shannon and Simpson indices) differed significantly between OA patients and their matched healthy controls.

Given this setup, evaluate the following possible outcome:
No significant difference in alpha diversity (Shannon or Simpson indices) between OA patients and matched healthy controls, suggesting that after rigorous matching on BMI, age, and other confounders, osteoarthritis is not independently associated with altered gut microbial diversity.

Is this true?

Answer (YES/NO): YES